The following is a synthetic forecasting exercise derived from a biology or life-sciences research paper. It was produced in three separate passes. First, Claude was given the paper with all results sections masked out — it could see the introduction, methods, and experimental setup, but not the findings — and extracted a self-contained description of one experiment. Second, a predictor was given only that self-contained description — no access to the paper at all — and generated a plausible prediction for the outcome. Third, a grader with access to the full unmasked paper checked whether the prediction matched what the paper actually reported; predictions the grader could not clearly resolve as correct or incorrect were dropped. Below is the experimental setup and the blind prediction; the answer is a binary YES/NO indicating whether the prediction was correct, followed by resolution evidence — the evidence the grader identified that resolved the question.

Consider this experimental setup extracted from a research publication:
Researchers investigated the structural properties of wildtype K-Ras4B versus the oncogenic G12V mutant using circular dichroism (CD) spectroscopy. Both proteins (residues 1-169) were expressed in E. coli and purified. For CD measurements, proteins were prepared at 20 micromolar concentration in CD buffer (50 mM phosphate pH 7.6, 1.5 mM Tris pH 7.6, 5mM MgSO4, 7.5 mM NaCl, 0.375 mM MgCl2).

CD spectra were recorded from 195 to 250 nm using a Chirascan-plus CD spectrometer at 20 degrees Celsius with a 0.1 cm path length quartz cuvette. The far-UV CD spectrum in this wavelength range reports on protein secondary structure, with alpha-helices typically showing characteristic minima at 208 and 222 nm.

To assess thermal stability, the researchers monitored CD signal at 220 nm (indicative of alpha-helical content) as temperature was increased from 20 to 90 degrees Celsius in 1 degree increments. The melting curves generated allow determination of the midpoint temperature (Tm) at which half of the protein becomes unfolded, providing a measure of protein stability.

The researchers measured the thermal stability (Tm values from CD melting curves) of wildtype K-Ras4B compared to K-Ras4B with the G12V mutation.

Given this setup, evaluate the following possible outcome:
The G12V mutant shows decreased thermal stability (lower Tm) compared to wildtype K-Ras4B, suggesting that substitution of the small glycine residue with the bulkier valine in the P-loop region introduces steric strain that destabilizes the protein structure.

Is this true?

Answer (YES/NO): NO